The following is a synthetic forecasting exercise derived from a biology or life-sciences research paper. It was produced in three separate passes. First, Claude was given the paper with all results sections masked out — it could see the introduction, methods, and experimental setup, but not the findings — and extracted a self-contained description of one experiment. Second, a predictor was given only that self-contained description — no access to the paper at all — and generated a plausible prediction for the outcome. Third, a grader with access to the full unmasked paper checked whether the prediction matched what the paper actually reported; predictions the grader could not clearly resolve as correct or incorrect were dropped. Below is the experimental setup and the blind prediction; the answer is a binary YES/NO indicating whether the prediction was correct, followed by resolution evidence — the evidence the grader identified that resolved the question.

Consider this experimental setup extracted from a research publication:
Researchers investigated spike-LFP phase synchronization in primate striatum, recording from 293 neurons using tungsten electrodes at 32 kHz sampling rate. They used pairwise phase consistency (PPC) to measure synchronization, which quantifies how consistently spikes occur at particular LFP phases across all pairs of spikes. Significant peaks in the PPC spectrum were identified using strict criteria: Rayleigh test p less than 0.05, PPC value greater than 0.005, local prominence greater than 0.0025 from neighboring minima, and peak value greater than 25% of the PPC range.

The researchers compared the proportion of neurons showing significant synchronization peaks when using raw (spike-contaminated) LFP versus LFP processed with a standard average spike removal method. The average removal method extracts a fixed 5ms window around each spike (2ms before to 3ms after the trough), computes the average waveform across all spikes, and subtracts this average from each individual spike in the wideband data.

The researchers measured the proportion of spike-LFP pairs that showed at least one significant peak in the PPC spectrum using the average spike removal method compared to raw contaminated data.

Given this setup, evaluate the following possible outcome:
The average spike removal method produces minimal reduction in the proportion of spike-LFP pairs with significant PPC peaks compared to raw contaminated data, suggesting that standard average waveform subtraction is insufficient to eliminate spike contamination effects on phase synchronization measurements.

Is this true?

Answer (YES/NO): NO